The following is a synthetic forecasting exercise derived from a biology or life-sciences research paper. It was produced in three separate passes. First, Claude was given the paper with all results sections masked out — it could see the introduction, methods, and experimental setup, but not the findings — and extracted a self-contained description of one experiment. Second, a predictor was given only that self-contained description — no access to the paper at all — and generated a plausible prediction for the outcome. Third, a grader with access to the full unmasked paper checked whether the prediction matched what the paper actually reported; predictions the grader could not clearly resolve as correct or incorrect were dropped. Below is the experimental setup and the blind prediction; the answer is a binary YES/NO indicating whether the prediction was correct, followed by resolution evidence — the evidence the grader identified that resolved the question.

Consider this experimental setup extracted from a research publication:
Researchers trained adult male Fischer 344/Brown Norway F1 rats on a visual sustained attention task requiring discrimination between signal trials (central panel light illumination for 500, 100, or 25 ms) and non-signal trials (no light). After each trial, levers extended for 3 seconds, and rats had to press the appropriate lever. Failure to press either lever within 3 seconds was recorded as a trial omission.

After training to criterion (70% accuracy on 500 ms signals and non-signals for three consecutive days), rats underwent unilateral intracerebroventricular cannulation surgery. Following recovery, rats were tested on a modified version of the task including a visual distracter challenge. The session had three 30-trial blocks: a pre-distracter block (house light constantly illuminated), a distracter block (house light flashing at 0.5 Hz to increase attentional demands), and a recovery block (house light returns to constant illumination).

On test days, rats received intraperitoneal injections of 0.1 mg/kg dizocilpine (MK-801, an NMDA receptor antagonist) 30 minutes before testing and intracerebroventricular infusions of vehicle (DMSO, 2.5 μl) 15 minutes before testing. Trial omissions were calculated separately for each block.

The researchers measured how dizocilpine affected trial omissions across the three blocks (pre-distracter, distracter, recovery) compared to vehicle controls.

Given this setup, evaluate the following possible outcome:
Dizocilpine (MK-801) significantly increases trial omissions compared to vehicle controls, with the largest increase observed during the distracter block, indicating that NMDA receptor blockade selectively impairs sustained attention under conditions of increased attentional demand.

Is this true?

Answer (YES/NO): NO